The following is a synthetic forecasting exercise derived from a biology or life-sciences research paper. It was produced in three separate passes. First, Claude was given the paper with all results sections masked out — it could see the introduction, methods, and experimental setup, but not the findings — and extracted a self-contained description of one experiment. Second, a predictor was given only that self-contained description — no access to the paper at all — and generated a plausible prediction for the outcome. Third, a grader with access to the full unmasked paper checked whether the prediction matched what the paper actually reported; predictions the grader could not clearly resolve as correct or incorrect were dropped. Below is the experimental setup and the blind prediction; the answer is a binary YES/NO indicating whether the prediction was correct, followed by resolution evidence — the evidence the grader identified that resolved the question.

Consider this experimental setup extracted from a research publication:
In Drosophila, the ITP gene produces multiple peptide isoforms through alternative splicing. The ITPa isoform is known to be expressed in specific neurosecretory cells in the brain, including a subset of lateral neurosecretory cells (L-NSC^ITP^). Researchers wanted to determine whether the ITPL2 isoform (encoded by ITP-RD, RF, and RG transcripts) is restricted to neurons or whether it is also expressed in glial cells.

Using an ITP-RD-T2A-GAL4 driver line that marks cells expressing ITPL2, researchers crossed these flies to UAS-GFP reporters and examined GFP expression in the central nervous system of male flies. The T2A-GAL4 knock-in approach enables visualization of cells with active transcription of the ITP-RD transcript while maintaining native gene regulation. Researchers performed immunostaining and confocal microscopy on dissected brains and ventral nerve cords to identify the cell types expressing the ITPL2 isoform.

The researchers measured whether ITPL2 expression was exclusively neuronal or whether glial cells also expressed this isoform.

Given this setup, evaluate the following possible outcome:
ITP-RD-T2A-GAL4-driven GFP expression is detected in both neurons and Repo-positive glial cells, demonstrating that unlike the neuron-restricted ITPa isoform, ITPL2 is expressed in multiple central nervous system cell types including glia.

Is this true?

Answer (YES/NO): YES